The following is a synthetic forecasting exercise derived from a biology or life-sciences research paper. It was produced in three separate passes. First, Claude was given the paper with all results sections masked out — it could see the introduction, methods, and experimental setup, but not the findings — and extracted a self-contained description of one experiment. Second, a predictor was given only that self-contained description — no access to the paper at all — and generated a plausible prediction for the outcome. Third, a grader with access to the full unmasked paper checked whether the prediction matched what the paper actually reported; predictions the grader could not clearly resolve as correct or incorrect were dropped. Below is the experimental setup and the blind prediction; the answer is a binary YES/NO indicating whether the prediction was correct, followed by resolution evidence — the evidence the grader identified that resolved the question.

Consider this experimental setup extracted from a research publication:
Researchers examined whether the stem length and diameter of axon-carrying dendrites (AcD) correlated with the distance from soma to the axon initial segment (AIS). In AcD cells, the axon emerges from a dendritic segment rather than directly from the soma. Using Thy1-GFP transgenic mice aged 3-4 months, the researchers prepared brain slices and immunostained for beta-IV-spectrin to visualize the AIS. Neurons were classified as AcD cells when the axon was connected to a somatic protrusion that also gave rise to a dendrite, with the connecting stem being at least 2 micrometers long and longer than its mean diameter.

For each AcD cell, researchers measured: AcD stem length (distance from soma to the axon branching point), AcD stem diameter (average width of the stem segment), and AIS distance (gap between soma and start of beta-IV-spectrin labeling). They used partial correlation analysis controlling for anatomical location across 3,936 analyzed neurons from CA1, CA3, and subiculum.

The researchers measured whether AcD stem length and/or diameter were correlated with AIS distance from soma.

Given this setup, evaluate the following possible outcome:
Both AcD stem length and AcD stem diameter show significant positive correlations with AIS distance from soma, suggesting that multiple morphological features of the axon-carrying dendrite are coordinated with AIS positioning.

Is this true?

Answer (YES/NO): NO